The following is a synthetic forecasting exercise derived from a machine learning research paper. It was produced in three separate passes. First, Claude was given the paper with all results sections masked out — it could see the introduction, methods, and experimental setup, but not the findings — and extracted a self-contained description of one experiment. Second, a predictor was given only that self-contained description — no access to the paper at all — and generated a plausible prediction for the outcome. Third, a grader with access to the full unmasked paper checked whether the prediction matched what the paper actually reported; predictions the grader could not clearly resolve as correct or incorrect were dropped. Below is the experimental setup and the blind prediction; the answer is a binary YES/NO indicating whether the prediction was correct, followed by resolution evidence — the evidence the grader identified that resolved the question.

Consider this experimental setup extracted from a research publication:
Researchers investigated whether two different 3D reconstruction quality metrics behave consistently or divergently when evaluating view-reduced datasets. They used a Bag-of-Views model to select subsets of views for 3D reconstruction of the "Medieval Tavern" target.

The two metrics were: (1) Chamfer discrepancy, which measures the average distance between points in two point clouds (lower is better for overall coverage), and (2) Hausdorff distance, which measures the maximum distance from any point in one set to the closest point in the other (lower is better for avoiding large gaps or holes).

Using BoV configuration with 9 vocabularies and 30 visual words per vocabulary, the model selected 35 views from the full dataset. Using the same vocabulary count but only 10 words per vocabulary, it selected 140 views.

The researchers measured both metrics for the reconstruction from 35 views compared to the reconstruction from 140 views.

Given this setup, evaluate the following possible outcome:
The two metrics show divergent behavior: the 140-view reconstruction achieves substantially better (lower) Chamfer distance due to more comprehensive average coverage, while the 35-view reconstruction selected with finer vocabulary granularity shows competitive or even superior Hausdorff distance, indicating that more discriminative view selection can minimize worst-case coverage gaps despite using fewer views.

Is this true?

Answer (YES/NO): YES